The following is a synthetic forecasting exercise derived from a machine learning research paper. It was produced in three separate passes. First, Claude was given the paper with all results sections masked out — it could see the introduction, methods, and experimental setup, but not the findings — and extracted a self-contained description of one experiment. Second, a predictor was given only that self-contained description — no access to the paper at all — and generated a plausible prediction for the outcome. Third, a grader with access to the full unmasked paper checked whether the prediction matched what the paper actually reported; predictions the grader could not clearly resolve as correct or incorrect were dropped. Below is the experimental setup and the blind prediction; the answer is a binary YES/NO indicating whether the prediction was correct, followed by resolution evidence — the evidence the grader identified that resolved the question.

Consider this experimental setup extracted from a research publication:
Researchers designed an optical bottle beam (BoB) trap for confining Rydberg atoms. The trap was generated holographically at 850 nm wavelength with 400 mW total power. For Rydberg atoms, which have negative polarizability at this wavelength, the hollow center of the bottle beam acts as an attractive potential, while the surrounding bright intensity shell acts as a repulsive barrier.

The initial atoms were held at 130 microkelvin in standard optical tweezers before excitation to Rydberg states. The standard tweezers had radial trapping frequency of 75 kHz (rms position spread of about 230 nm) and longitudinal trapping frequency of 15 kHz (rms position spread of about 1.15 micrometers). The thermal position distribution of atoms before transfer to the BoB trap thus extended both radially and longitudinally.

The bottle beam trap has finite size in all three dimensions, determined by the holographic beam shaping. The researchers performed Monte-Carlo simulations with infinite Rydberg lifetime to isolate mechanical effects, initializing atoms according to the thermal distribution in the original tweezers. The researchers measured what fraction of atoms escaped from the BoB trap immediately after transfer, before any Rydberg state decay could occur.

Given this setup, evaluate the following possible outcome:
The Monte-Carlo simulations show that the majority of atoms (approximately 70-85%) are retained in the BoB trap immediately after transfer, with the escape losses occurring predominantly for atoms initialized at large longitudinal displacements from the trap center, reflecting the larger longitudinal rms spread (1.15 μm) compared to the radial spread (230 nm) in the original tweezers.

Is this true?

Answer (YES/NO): NO